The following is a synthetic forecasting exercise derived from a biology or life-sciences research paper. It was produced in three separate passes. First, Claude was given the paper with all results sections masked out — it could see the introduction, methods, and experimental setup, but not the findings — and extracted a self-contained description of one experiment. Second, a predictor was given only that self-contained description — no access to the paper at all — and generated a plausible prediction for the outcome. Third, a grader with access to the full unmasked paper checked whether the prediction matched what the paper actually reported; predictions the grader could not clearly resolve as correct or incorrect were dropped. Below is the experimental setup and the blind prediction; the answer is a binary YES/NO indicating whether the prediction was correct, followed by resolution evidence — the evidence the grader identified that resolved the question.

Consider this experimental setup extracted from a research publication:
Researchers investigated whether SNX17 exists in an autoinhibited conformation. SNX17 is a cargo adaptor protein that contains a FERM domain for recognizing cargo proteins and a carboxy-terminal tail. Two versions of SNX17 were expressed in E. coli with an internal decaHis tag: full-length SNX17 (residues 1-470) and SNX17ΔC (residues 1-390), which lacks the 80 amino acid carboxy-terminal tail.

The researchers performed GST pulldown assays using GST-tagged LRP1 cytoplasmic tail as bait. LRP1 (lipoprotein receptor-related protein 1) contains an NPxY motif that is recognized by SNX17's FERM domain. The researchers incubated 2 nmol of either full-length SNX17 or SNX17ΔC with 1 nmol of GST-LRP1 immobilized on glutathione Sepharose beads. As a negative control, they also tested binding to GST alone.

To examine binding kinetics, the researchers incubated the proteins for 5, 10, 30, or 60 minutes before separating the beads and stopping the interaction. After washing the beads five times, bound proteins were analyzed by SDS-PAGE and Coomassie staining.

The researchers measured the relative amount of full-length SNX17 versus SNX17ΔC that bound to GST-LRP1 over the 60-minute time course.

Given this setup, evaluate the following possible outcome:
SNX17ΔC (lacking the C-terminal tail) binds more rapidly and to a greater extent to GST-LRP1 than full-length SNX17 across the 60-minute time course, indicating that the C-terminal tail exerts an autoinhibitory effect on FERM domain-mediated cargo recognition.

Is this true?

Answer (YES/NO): YES